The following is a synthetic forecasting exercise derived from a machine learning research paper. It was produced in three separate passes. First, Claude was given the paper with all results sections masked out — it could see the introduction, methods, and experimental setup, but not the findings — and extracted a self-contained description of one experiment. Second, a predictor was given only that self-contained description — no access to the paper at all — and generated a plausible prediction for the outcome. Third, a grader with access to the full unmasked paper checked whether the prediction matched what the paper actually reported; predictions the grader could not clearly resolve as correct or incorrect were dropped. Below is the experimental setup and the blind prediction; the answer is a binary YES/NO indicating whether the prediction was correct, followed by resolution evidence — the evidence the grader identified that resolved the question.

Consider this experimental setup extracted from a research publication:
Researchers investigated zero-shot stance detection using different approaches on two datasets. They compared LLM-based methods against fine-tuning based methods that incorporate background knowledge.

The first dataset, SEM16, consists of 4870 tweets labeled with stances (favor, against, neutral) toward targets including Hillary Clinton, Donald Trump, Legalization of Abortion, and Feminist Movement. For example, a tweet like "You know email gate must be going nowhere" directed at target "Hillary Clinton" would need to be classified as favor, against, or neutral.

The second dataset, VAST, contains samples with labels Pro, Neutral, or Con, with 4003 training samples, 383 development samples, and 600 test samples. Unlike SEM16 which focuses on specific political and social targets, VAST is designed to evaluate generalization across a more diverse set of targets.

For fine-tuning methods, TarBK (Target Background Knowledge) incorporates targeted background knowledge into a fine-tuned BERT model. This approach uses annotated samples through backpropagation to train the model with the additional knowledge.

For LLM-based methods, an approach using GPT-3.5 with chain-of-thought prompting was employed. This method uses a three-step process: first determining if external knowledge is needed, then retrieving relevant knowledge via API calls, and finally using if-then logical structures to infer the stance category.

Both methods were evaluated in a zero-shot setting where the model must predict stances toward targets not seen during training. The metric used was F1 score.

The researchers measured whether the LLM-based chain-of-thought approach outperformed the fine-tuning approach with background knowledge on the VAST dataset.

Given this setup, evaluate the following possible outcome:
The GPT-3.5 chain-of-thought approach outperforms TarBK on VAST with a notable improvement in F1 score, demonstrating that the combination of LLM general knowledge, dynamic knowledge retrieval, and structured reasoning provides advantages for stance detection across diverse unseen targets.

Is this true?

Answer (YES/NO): NO